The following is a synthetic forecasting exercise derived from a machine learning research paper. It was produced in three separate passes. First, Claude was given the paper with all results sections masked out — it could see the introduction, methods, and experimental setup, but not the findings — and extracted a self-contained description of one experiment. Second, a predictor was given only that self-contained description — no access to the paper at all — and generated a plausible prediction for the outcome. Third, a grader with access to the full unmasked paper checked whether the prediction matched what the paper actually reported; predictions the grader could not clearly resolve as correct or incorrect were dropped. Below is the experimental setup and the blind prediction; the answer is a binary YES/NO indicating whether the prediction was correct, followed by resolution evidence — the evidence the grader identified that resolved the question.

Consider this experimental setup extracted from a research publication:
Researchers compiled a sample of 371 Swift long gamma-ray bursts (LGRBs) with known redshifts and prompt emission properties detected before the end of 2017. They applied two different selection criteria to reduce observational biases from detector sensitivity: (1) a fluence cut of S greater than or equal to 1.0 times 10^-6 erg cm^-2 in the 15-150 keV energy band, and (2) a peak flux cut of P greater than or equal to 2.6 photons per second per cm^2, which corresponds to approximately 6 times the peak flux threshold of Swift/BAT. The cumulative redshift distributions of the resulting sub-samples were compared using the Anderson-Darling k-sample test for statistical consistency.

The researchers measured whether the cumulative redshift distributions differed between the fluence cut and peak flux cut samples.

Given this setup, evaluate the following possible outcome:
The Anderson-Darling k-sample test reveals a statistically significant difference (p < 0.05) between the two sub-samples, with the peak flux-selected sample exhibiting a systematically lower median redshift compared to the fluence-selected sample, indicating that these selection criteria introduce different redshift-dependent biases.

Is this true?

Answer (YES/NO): YES